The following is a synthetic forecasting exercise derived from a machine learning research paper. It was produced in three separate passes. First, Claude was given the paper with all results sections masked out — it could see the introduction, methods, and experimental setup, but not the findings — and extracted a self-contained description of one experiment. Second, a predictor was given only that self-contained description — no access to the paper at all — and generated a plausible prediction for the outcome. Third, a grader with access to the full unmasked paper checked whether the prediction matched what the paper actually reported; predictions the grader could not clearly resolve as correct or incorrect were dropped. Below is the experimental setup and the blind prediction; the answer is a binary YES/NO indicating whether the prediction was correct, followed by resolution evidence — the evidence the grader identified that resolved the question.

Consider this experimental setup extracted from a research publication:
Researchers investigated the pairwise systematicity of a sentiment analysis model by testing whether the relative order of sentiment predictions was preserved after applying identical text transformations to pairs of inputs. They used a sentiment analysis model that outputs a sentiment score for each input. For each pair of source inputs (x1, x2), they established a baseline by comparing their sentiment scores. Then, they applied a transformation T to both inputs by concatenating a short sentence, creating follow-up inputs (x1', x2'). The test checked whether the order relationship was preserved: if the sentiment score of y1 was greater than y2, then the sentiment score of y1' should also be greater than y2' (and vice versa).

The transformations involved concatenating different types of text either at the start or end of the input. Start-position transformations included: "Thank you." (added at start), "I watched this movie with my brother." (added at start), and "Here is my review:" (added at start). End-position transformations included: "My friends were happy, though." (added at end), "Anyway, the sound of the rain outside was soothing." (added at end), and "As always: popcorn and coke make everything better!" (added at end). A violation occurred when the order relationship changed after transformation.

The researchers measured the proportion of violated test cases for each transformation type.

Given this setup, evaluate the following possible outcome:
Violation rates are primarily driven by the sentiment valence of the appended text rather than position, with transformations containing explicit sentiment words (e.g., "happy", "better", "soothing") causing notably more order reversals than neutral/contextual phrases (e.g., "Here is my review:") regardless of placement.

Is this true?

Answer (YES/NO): NO